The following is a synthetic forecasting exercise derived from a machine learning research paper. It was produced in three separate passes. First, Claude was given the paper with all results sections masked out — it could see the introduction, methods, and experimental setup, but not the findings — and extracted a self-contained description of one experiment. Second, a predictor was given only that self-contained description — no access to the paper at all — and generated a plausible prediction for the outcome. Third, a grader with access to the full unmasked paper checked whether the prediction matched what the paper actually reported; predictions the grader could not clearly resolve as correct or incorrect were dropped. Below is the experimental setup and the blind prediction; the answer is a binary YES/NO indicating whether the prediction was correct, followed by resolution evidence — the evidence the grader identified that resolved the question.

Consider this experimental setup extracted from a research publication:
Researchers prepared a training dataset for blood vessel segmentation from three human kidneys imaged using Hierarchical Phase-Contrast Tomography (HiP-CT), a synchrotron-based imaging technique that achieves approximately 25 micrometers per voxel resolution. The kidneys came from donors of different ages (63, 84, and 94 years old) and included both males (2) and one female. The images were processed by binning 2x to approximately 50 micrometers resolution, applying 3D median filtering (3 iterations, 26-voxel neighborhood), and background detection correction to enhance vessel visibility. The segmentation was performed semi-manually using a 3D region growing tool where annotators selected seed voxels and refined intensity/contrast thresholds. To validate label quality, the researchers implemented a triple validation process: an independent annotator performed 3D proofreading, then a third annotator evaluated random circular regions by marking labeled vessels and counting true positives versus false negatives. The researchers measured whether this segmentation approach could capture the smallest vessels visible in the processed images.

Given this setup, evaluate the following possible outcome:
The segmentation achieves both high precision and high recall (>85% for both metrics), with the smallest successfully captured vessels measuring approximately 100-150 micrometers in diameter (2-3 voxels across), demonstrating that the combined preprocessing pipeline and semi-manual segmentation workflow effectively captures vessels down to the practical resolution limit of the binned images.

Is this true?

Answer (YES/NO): NO